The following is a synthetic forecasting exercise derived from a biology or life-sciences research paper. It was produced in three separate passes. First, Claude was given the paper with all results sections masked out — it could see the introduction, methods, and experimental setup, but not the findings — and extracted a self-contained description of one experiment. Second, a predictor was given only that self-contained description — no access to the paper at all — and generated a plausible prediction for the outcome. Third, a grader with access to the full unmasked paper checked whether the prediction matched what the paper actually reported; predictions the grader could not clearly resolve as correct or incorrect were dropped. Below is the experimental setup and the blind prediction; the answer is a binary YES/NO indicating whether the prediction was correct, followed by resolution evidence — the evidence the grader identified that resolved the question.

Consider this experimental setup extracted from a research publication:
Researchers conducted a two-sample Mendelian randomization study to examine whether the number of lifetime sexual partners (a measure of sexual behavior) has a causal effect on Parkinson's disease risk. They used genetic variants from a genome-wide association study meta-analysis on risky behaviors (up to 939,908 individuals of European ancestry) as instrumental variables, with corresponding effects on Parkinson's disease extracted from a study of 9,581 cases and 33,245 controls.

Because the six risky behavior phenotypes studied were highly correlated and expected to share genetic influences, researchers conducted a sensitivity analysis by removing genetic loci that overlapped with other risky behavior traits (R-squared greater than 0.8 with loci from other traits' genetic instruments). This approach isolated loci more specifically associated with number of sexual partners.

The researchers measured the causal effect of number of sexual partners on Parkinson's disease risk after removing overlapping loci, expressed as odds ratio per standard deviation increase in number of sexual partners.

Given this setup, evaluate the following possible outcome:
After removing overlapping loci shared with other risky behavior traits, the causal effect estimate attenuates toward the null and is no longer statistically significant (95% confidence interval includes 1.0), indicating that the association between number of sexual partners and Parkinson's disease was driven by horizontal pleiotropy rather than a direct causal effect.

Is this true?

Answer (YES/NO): NO